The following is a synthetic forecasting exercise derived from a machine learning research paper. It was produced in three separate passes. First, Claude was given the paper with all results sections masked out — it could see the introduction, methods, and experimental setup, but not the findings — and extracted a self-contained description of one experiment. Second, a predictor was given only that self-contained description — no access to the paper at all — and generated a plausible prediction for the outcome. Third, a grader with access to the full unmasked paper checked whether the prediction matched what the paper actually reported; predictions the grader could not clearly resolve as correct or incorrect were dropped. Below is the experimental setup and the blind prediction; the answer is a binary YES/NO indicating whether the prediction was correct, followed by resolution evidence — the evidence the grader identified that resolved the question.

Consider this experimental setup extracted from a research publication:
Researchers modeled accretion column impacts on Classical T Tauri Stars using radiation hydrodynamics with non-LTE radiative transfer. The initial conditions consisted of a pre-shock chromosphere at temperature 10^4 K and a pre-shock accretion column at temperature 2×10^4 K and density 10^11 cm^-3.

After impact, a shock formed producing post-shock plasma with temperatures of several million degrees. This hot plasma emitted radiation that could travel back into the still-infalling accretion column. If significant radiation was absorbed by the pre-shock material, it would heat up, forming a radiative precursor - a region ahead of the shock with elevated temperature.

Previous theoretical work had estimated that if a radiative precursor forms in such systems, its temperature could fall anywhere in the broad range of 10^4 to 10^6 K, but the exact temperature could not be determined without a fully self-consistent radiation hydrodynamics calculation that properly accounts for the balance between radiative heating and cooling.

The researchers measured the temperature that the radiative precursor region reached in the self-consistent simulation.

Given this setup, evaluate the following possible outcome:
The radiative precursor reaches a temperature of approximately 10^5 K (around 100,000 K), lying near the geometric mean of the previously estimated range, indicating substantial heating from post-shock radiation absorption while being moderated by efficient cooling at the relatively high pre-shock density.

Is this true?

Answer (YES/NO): YES